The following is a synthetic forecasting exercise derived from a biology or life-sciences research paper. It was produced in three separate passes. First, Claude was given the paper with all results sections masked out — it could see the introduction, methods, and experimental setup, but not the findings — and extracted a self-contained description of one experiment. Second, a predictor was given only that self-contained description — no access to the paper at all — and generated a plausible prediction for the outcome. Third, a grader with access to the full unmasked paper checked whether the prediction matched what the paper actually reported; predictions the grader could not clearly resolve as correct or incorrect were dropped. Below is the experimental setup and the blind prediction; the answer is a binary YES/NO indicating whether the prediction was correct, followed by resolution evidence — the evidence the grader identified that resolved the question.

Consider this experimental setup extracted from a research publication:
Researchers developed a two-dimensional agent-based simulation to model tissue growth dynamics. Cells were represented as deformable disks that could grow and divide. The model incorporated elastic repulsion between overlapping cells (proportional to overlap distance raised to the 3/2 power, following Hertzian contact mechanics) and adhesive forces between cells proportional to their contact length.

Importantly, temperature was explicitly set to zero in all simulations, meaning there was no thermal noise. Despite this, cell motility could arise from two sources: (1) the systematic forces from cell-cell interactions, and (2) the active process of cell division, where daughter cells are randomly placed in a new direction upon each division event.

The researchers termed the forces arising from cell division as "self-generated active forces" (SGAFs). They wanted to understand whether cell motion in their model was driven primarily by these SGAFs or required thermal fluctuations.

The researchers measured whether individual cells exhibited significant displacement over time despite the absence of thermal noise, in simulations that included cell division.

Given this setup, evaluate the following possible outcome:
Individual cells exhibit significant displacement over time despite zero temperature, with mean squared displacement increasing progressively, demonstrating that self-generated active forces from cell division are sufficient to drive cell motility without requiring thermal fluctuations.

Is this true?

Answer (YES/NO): YES